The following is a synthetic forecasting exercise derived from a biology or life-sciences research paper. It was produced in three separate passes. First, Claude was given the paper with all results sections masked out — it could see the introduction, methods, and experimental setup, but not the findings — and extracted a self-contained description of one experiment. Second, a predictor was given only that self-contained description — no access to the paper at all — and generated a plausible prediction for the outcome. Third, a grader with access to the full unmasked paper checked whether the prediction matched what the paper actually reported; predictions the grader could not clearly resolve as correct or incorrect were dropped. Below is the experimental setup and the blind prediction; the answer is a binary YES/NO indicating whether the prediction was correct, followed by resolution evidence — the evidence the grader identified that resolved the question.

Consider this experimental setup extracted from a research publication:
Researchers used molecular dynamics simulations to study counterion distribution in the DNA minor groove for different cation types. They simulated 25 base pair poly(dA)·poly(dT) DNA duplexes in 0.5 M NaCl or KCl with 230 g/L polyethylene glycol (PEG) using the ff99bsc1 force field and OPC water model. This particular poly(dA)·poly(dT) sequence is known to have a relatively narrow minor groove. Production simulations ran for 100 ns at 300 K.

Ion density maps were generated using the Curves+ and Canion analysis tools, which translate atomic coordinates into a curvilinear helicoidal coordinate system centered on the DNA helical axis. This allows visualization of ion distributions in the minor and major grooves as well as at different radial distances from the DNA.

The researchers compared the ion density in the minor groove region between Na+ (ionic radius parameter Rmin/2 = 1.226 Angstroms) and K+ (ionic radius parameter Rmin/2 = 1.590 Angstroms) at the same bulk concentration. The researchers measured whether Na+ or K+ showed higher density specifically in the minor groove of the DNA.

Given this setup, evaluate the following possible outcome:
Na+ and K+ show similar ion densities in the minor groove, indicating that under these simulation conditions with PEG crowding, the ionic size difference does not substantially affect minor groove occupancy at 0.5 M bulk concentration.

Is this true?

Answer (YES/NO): NO